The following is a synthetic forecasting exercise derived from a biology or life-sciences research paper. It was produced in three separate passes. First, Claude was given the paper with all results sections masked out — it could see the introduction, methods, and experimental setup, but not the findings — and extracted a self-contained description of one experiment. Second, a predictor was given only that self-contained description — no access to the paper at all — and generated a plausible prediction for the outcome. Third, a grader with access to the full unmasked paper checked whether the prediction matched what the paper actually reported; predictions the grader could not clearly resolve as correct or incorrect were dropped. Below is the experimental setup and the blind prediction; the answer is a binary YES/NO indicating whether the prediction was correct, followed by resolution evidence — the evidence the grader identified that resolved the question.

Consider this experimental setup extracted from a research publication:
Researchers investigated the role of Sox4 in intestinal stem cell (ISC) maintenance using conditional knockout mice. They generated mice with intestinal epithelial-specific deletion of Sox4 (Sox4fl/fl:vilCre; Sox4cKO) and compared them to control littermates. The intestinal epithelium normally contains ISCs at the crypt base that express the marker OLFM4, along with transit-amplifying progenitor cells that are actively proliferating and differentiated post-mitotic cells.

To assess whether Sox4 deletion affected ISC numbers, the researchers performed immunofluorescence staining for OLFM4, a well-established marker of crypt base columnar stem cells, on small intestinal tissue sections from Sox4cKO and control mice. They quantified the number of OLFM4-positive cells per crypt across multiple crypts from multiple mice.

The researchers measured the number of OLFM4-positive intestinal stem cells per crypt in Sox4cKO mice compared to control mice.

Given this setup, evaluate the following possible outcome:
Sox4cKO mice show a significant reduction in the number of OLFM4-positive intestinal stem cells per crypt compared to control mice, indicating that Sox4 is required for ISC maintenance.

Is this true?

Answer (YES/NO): NO